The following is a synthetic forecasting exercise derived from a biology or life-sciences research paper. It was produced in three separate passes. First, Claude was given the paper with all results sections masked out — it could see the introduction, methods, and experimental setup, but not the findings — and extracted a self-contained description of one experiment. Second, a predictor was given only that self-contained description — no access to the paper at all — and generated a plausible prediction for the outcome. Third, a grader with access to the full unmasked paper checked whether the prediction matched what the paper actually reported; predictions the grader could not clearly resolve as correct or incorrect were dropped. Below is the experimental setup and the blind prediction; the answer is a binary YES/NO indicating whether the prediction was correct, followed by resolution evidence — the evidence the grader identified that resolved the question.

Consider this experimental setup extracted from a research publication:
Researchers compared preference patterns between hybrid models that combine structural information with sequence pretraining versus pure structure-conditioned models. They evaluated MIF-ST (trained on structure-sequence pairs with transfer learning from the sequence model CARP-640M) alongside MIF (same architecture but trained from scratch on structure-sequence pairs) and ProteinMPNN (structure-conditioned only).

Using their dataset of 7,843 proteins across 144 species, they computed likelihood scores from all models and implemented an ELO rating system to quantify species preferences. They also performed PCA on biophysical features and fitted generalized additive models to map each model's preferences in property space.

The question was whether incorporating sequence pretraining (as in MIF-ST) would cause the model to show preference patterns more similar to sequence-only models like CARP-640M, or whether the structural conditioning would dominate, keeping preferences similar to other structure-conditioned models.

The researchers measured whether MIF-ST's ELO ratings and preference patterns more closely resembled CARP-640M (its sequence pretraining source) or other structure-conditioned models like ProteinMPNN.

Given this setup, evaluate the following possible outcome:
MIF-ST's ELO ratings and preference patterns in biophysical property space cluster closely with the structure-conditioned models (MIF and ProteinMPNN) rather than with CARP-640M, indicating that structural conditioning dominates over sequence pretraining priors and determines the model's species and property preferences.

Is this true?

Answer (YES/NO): NO